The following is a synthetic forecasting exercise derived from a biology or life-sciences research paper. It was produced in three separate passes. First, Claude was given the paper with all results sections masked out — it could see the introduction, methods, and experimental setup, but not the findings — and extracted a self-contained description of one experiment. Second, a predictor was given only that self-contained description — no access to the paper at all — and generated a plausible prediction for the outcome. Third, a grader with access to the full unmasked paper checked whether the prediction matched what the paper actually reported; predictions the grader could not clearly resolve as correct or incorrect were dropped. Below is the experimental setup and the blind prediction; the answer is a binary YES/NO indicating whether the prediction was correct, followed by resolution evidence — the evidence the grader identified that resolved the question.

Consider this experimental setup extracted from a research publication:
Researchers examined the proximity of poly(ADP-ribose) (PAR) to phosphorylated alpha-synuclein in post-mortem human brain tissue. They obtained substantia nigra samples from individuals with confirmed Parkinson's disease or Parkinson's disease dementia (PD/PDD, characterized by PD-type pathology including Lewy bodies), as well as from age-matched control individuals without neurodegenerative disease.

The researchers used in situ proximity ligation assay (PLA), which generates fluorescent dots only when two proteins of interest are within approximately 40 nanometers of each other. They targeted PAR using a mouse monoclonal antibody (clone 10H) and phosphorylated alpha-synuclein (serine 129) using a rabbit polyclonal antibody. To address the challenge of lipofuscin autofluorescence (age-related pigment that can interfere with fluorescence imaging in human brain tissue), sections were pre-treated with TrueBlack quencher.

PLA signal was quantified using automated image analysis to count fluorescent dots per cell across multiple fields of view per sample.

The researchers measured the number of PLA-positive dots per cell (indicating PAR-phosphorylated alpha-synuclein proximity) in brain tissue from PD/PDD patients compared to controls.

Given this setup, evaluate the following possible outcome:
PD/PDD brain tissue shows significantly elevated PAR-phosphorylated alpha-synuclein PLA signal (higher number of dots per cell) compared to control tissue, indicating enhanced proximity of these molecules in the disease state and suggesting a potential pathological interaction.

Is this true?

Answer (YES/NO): YES